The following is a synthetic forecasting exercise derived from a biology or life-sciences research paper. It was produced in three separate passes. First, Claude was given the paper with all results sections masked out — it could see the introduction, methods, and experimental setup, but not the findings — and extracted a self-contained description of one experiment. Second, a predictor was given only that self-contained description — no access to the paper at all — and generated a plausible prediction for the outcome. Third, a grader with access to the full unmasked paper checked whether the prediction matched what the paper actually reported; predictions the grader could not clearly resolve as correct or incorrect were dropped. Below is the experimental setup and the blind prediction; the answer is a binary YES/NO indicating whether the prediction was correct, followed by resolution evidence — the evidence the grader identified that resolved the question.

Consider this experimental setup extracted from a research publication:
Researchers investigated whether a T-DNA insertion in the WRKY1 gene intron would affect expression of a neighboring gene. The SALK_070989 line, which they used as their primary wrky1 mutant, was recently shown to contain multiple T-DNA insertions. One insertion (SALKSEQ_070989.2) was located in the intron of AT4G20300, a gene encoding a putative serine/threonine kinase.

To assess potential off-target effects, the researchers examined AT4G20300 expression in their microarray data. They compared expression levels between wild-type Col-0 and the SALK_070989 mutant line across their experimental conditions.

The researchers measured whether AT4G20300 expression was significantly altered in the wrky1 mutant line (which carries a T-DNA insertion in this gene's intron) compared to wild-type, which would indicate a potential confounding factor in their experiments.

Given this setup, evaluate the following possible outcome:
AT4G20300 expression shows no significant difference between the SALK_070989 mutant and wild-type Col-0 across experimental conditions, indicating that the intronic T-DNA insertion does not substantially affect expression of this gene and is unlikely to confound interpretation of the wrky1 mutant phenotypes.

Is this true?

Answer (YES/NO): YES